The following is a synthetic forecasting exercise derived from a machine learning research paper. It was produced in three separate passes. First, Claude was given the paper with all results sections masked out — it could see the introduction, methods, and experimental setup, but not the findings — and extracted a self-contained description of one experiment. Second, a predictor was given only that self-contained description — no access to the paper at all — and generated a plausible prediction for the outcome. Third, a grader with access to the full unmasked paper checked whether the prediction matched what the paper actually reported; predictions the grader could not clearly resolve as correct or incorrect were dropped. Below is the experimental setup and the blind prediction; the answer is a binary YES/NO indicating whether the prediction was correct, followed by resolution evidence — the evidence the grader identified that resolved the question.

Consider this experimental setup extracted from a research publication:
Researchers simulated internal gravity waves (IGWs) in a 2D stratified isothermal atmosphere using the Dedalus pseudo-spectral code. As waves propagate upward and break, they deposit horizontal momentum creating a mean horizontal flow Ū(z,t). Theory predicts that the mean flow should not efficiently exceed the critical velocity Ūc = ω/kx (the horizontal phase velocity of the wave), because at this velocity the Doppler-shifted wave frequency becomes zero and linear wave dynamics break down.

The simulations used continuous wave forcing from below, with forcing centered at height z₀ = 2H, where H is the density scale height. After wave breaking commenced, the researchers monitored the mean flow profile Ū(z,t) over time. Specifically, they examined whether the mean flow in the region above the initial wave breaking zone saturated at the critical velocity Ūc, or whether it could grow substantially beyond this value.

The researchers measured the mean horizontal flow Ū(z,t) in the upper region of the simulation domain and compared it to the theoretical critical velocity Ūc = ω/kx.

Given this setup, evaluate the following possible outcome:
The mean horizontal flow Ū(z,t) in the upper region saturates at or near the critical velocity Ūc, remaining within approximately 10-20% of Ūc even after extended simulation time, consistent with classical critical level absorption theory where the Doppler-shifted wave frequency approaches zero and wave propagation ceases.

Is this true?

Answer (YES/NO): YES